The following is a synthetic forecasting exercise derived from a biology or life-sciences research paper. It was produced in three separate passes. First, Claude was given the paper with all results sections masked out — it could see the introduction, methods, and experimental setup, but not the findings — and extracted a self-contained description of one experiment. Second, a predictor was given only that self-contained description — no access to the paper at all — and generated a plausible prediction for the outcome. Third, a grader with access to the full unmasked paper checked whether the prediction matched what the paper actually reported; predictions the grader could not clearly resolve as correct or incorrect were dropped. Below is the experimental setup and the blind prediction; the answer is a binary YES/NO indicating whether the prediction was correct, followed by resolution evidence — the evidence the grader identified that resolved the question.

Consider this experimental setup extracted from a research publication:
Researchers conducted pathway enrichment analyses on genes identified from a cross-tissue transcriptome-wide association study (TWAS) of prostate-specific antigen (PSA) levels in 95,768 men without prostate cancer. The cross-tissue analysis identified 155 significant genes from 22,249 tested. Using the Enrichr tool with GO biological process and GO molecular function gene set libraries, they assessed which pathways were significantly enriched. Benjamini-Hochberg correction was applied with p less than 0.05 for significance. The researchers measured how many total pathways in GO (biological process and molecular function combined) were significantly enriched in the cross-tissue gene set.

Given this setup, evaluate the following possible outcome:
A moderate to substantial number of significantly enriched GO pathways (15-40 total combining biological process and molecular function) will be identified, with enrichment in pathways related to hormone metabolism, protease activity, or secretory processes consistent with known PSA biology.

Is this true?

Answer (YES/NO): NO